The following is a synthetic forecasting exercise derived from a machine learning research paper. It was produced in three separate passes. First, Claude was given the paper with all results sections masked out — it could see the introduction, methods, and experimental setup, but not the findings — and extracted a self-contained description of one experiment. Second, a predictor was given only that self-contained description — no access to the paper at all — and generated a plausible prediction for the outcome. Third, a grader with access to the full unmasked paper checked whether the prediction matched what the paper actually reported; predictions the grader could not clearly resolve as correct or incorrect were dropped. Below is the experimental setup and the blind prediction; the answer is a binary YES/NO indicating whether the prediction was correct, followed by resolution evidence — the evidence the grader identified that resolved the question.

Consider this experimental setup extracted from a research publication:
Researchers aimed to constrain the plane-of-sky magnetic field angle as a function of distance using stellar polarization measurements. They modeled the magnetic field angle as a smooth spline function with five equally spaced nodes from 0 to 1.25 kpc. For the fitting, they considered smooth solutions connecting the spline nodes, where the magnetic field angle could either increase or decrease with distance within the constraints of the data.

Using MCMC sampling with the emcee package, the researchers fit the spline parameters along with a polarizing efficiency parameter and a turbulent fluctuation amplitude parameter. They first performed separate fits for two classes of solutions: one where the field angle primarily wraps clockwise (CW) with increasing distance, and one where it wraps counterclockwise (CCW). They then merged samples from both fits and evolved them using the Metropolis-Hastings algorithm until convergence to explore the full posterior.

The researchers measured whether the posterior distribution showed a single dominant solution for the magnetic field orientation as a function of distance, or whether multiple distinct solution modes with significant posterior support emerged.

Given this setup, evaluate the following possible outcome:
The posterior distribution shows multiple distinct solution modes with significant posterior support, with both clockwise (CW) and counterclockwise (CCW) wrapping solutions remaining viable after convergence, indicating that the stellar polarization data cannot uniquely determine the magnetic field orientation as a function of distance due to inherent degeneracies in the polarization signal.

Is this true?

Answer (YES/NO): YES